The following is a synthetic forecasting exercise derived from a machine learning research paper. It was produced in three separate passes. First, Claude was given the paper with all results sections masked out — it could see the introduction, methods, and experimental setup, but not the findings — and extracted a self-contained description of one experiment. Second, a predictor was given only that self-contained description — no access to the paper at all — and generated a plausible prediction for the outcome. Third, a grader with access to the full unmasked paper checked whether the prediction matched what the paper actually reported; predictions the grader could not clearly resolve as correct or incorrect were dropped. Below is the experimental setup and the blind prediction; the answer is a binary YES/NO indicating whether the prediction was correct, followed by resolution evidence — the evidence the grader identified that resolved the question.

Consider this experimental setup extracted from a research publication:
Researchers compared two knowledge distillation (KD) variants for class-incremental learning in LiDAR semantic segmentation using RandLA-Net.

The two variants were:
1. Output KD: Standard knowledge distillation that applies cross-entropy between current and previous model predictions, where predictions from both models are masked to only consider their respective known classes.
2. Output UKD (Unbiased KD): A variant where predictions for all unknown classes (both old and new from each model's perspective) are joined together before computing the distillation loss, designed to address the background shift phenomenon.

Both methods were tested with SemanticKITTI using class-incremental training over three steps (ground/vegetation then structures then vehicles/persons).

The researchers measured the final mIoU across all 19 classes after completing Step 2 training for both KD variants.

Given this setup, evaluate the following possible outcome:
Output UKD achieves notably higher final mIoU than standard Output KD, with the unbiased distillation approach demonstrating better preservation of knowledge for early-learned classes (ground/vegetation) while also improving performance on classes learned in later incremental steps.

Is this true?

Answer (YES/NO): NO